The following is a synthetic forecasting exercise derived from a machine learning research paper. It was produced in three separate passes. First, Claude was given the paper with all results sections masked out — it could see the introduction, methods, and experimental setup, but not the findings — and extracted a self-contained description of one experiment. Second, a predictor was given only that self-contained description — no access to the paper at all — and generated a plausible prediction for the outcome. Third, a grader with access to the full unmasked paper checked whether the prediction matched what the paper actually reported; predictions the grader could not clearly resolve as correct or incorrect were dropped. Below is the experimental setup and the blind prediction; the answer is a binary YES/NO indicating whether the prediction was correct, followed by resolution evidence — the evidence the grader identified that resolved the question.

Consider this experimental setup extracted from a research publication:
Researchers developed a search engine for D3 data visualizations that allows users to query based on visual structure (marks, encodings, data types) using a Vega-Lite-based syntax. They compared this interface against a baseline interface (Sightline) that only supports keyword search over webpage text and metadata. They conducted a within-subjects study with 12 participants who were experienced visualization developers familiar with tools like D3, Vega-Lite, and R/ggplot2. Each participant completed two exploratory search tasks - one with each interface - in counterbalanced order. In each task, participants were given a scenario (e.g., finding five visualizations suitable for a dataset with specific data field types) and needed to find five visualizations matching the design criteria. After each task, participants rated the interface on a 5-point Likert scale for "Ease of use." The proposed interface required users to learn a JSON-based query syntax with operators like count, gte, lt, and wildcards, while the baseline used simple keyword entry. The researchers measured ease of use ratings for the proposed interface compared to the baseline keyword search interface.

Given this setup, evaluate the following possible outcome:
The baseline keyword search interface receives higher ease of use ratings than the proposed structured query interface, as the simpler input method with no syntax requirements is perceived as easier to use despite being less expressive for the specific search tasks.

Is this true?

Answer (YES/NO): NO